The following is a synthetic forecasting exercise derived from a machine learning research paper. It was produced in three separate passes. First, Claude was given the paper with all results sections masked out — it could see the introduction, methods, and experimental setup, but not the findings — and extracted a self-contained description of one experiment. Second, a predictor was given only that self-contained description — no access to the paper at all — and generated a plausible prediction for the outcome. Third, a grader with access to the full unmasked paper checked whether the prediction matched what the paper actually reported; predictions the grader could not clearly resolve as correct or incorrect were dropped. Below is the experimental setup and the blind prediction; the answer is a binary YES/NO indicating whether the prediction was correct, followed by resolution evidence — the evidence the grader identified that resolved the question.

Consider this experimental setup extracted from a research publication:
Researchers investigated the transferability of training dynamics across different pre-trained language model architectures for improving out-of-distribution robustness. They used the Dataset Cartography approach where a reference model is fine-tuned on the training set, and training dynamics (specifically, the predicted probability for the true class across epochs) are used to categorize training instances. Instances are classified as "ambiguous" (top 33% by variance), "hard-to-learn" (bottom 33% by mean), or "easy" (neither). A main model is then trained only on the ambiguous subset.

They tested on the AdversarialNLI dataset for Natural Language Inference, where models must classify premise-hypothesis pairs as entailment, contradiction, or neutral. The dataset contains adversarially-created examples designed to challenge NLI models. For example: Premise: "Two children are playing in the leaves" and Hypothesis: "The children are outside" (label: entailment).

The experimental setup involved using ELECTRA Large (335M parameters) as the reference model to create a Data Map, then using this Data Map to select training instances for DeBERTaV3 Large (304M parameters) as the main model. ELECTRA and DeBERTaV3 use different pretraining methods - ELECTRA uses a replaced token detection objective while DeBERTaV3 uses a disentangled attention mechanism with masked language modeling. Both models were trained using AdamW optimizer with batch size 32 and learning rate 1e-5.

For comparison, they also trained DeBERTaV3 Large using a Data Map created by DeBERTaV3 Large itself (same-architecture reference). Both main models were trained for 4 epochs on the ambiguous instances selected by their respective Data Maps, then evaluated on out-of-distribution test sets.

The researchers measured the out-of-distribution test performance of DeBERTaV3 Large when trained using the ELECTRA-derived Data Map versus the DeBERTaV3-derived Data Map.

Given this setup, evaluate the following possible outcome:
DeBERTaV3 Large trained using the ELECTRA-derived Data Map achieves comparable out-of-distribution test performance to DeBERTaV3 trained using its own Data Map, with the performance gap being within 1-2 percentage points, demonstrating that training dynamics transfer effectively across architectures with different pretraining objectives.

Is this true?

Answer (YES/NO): YES